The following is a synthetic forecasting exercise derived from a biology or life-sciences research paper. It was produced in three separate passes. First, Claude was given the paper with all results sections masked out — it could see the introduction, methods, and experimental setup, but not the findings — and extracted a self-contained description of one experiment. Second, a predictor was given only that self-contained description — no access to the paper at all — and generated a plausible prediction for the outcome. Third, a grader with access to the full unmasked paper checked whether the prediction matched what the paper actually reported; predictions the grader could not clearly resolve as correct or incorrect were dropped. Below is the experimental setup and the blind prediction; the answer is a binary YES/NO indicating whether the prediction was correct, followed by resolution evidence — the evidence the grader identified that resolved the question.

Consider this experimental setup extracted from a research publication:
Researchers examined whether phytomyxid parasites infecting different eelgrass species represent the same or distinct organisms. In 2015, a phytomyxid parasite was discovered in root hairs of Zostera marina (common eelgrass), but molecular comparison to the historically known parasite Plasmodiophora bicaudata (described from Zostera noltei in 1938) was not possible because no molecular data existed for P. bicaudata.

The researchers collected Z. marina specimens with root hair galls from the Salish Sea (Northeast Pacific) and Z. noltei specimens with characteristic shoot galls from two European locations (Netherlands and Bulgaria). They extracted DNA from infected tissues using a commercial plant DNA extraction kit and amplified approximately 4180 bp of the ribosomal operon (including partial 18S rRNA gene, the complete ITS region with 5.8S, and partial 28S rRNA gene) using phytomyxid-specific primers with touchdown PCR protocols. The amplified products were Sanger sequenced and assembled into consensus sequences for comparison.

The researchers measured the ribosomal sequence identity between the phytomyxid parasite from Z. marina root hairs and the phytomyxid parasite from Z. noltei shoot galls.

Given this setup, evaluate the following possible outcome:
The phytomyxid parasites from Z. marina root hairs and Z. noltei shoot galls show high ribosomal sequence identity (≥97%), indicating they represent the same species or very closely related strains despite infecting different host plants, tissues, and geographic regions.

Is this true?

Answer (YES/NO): NO